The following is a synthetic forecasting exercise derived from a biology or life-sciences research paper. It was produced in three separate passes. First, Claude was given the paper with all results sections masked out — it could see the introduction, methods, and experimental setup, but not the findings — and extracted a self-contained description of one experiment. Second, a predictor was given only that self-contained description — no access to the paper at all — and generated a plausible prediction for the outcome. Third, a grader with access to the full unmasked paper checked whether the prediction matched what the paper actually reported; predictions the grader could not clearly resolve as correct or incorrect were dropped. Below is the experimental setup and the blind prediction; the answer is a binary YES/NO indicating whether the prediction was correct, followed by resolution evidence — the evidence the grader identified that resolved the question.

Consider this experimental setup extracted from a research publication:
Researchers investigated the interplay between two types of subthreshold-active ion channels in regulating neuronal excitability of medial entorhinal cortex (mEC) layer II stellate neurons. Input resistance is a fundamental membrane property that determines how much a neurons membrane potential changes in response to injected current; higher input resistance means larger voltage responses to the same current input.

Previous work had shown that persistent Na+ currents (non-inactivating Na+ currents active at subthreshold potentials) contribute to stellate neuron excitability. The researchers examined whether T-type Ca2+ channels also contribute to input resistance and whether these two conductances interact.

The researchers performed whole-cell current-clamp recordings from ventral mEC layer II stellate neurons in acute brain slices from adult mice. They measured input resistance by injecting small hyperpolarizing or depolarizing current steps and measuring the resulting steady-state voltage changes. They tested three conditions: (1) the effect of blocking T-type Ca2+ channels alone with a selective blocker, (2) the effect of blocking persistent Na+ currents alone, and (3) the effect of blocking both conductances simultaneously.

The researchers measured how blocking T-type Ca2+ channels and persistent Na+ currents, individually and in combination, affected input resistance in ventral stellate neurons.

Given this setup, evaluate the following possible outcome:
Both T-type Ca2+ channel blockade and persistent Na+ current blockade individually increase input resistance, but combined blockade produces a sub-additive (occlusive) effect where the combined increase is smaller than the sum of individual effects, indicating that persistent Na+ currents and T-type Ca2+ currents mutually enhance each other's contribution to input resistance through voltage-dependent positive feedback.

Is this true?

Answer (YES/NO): NO